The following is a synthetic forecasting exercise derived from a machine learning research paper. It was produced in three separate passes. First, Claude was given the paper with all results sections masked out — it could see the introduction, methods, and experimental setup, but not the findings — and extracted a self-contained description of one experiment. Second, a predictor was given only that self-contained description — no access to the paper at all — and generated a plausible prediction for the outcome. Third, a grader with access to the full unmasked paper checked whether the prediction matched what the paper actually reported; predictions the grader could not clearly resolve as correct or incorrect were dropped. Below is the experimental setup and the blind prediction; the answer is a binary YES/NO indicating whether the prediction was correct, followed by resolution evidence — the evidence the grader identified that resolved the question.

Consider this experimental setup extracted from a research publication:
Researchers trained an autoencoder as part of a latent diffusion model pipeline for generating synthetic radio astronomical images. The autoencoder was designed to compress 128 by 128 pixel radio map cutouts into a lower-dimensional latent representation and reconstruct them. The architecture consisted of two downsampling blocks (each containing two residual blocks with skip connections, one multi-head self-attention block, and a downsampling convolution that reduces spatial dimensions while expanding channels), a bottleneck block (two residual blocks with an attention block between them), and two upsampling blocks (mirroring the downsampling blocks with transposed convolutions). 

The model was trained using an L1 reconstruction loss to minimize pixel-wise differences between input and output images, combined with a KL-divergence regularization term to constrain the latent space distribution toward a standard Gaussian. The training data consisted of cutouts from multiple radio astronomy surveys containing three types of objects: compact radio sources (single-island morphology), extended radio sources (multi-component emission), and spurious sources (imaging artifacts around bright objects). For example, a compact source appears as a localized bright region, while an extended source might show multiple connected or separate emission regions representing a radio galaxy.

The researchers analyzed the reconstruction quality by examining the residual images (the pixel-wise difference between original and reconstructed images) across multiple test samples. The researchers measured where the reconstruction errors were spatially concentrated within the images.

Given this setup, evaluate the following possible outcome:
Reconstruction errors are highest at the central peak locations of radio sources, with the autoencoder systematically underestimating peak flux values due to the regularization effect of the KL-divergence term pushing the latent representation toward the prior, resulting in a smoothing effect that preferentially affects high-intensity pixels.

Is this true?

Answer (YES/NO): NO